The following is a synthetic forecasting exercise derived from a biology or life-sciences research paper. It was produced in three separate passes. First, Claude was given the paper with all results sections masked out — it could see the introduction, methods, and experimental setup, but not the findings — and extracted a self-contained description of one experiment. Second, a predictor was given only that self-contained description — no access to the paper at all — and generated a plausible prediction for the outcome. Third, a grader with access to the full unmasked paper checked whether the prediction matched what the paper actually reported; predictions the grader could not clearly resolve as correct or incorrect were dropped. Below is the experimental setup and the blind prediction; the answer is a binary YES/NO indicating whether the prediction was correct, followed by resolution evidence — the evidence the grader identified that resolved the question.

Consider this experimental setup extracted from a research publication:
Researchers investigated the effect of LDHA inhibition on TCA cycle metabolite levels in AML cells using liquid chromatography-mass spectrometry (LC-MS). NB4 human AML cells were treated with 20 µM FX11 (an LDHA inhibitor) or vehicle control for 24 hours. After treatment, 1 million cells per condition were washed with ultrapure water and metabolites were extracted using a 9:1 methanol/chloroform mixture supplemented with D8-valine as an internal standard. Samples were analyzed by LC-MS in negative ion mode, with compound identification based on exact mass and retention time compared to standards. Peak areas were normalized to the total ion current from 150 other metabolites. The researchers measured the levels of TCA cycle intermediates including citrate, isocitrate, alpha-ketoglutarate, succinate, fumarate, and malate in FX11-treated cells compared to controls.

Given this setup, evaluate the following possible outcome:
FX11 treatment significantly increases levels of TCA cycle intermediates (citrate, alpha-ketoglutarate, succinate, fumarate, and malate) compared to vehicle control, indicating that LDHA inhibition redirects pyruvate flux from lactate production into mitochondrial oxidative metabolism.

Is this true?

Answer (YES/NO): NO